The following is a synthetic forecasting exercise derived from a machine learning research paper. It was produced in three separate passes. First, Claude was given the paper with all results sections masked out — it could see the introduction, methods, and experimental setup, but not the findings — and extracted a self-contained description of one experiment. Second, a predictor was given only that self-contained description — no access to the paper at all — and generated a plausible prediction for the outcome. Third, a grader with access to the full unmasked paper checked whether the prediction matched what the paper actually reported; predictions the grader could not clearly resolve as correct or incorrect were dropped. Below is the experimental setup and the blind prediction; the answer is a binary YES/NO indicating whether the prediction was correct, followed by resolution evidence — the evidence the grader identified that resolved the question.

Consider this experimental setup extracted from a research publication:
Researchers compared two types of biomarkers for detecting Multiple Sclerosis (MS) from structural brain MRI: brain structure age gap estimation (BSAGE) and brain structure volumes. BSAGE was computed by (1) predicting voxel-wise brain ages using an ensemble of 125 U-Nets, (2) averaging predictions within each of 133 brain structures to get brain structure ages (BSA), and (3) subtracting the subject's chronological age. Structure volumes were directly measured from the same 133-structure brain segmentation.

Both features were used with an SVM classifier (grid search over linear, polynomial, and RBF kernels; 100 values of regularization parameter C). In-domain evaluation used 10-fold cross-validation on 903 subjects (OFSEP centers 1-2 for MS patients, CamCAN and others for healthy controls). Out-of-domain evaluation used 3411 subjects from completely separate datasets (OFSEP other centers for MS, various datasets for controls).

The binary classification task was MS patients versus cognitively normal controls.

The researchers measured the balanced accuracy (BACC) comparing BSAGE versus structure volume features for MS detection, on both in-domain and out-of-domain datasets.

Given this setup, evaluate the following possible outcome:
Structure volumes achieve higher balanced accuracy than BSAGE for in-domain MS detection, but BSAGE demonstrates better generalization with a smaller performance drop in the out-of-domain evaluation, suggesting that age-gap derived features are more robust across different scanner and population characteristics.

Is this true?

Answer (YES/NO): NO